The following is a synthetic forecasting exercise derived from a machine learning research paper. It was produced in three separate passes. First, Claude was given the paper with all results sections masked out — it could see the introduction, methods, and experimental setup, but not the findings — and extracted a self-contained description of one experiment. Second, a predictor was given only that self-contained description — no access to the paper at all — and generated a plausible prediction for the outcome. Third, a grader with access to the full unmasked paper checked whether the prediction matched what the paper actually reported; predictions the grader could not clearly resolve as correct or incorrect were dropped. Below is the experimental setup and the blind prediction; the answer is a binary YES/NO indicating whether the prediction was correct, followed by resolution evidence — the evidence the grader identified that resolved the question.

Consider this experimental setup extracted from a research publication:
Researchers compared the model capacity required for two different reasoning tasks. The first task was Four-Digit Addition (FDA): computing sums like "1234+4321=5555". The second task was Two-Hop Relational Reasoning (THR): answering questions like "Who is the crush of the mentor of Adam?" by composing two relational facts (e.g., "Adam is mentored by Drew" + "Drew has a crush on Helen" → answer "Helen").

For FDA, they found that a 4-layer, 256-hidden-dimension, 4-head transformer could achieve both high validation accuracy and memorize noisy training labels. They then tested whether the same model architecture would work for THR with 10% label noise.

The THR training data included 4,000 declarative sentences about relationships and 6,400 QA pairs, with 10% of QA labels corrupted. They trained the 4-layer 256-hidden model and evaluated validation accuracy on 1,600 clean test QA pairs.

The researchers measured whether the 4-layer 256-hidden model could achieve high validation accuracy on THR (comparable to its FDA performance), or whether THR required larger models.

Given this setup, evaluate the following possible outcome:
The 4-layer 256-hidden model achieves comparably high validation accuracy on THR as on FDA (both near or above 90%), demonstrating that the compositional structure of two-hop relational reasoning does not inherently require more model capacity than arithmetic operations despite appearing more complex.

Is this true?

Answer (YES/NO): NO